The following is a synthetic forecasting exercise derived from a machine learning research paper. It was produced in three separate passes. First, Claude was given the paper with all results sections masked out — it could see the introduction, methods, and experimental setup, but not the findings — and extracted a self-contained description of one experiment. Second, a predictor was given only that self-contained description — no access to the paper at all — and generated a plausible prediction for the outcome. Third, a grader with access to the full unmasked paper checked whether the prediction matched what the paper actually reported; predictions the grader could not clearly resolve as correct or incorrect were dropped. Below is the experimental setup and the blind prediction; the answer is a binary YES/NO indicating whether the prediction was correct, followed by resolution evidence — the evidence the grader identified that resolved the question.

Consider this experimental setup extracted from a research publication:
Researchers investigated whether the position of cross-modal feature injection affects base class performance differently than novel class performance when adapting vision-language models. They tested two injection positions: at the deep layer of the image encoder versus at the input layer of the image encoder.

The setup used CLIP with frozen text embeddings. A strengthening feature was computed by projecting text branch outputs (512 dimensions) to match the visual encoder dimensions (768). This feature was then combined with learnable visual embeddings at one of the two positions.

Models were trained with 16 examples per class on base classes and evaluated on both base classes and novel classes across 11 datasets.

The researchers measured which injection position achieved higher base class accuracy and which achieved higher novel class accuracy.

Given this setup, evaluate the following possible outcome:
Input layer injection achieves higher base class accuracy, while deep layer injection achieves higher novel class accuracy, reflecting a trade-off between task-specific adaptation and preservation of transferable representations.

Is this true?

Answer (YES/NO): NO